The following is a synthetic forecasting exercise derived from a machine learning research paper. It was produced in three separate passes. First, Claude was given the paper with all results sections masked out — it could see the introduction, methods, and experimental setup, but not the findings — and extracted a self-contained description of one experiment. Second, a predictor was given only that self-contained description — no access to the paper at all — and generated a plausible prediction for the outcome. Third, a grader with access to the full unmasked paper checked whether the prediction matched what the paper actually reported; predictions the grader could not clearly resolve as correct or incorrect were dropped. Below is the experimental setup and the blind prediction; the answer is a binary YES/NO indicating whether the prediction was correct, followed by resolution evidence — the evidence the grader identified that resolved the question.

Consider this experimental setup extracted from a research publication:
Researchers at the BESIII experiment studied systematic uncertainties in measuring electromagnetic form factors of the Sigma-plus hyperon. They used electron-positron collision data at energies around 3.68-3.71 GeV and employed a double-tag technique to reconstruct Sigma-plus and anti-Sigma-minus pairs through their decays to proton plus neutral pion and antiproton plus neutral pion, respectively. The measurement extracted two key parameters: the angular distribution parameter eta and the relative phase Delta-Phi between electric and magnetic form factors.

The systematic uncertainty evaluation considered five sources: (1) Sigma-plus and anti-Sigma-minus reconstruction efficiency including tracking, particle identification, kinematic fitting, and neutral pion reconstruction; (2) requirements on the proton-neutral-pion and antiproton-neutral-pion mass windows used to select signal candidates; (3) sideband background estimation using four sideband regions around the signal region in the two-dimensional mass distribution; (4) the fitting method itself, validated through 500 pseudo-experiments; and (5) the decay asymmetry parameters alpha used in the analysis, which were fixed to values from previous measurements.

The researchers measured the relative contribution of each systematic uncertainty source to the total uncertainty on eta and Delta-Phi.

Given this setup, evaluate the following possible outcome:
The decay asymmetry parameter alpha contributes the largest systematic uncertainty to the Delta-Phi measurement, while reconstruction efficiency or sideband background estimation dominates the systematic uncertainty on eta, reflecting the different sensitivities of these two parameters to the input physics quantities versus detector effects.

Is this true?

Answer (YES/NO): NO